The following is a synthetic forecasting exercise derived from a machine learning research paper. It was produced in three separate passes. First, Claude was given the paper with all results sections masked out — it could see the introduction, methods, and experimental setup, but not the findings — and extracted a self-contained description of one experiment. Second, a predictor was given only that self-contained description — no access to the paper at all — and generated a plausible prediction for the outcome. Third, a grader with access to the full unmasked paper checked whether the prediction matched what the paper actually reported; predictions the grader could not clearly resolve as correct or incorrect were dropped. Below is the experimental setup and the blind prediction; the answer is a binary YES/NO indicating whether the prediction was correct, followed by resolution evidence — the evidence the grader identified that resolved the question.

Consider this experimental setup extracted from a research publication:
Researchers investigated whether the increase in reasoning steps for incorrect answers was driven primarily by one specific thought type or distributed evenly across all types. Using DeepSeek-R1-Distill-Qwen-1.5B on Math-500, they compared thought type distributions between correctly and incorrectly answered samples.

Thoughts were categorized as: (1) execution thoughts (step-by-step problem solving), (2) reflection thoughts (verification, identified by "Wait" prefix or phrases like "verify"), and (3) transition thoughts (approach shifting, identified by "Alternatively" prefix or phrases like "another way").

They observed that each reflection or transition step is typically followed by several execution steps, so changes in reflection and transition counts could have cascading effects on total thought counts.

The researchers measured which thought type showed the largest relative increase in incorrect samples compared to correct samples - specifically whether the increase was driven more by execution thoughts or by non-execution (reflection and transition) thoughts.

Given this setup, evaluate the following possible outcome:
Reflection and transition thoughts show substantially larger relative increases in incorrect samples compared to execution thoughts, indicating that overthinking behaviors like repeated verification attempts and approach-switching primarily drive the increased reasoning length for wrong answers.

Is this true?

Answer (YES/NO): YES